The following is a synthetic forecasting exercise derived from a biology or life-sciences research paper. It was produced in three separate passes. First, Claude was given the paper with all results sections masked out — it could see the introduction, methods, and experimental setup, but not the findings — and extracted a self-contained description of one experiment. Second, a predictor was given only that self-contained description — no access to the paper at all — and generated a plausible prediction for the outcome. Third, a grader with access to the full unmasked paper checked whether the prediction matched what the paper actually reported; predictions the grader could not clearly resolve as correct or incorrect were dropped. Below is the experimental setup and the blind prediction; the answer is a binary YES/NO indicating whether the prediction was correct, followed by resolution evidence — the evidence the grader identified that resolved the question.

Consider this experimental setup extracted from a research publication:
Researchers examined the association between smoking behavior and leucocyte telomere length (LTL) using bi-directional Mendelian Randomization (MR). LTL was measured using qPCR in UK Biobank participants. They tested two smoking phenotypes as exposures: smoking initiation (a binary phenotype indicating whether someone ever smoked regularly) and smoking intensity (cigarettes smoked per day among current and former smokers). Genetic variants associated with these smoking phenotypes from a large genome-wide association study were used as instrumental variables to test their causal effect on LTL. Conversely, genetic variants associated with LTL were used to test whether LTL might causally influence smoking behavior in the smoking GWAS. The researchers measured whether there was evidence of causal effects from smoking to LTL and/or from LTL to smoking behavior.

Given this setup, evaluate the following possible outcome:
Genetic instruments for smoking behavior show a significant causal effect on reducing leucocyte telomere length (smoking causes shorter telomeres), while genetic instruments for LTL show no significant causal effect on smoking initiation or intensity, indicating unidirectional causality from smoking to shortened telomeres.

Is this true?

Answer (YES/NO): YES